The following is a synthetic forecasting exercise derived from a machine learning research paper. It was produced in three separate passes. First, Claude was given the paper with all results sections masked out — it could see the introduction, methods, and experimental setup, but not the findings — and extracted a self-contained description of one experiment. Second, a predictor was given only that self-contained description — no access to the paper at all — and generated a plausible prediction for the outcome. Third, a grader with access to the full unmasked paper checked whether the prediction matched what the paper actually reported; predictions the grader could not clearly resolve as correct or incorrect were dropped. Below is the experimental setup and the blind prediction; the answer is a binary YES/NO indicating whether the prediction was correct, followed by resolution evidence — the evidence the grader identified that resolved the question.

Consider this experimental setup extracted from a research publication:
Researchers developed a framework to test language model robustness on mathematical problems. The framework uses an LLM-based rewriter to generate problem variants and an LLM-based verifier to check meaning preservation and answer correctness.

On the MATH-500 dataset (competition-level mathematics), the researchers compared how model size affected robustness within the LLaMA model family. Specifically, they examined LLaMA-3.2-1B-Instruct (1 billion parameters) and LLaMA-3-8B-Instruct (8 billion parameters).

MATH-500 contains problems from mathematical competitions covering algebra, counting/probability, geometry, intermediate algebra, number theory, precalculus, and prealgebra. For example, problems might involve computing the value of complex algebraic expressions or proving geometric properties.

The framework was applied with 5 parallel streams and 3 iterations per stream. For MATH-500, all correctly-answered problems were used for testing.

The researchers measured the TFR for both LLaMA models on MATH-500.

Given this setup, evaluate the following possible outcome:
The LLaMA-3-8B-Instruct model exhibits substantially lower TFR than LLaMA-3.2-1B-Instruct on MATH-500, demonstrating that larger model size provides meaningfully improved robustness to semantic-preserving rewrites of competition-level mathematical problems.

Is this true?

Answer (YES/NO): YES